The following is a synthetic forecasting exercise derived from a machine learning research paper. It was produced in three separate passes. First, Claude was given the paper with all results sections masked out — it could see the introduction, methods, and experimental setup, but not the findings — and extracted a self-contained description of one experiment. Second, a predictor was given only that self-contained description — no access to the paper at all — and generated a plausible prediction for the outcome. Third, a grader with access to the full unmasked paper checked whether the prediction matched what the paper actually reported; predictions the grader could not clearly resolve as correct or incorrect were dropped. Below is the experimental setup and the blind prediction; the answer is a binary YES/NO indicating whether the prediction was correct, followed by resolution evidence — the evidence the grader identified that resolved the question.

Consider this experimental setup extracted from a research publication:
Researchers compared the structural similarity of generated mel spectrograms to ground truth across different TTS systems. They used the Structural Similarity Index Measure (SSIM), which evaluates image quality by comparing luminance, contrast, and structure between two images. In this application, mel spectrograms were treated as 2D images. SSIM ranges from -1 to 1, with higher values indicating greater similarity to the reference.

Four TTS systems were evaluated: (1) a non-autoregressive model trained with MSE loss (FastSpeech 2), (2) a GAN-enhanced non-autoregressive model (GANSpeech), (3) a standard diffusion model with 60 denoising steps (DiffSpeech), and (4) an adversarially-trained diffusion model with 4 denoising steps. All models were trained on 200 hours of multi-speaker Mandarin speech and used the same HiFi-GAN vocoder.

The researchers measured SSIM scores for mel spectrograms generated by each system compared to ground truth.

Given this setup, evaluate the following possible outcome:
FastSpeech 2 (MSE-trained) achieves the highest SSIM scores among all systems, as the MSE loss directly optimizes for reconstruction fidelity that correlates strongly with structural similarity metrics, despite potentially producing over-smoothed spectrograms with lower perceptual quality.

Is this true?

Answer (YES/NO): NO